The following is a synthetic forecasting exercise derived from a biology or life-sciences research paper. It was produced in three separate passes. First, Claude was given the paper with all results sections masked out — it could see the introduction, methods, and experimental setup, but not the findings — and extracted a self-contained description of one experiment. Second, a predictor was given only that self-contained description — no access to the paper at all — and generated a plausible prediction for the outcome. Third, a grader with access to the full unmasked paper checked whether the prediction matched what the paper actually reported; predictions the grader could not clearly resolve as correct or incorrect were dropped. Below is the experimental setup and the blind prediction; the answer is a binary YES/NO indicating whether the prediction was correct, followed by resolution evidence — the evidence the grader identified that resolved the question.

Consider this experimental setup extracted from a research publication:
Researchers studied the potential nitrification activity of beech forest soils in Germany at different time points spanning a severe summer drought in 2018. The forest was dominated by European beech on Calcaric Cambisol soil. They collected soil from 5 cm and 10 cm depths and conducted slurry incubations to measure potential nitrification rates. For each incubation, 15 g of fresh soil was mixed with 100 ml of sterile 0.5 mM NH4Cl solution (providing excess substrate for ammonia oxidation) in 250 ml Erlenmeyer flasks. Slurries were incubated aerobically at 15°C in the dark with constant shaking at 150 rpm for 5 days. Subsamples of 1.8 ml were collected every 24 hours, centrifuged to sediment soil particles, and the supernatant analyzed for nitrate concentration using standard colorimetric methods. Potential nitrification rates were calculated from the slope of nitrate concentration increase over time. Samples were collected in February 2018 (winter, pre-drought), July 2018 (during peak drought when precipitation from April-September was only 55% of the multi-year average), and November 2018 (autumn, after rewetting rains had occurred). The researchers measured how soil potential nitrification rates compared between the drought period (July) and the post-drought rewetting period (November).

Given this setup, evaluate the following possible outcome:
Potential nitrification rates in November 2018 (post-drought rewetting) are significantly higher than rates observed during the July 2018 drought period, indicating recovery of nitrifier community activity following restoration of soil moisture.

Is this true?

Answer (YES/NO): NO